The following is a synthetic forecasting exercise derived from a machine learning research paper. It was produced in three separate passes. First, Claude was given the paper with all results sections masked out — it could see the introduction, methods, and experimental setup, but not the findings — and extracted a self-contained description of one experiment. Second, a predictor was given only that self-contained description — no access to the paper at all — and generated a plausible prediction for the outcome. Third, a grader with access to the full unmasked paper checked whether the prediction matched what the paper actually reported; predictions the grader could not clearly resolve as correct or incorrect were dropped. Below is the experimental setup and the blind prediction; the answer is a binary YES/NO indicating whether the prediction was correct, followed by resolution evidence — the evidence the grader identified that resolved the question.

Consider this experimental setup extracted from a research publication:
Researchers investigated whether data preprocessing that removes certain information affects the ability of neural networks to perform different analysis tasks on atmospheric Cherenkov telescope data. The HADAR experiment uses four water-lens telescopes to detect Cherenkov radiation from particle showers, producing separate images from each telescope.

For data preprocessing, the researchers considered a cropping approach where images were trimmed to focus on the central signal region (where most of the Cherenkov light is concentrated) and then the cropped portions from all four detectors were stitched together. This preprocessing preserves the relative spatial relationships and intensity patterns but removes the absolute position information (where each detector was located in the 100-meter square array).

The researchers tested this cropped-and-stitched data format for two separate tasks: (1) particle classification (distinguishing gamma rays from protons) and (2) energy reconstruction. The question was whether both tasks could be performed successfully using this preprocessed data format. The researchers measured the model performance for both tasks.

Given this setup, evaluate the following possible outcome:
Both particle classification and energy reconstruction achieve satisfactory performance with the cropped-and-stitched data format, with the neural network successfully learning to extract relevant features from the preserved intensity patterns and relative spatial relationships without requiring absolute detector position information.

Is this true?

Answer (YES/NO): NO